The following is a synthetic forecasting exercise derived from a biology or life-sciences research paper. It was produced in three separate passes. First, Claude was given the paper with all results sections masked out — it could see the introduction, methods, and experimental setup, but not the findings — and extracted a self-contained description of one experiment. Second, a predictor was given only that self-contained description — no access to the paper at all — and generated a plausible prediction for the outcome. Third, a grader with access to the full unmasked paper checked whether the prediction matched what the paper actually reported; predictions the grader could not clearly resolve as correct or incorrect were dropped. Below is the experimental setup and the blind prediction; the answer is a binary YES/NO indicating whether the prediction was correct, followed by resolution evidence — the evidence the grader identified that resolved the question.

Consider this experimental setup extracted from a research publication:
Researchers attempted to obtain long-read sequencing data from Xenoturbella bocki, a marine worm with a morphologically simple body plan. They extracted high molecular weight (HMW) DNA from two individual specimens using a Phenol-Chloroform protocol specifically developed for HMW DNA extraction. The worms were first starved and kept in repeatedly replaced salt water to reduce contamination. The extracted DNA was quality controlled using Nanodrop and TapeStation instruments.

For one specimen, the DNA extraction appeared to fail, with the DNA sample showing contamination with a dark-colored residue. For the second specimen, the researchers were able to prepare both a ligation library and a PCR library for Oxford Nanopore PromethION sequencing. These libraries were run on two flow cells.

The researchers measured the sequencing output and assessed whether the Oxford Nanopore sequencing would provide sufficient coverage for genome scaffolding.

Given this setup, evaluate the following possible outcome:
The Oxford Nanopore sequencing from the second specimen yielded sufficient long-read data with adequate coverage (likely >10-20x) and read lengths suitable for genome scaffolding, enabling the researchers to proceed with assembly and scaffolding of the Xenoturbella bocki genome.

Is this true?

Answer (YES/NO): NO